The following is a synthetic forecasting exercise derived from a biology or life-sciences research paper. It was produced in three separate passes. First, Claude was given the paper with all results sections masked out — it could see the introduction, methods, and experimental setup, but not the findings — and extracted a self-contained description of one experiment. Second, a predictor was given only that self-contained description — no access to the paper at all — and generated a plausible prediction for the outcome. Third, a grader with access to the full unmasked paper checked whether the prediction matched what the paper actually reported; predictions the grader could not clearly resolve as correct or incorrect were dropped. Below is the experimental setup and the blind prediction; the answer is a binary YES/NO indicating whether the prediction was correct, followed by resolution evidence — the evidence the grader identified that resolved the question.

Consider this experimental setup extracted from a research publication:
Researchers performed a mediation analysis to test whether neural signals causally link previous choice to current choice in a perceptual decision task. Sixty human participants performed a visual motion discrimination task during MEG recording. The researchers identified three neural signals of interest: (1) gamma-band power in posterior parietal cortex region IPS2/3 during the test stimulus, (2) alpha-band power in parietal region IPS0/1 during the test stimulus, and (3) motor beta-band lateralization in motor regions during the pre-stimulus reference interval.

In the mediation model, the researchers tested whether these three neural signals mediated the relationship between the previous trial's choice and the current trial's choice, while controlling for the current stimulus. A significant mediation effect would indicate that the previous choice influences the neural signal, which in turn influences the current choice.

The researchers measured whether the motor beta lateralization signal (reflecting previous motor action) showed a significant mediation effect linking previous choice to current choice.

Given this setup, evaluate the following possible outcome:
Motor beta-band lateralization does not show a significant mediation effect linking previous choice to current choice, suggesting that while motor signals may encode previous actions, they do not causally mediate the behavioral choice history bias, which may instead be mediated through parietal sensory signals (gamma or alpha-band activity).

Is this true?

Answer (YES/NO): YES